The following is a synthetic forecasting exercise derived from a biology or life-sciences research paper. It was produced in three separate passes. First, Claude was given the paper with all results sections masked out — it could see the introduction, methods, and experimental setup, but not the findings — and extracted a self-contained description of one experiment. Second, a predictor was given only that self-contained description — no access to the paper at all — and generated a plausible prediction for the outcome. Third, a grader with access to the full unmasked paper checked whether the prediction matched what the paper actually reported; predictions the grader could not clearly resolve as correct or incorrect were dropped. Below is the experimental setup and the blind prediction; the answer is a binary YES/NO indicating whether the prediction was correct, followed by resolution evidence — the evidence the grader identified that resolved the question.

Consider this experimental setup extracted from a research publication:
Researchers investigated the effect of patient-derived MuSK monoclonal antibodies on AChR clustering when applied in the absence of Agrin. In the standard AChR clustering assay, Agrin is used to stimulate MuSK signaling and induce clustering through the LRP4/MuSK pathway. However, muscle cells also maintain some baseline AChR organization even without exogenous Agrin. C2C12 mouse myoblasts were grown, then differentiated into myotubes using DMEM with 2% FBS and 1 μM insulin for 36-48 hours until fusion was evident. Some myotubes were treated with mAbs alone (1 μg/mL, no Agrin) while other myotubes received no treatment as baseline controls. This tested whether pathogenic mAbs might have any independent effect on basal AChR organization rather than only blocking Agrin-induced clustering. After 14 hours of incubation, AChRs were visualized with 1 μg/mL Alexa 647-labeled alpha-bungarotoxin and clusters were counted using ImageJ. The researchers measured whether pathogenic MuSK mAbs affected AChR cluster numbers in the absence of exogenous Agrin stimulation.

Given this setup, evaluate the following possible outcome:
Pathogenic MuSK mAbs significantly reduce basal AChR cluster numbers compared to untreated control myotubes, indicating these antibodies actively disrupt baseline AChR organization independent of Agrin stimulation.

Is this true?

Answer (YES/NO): NO